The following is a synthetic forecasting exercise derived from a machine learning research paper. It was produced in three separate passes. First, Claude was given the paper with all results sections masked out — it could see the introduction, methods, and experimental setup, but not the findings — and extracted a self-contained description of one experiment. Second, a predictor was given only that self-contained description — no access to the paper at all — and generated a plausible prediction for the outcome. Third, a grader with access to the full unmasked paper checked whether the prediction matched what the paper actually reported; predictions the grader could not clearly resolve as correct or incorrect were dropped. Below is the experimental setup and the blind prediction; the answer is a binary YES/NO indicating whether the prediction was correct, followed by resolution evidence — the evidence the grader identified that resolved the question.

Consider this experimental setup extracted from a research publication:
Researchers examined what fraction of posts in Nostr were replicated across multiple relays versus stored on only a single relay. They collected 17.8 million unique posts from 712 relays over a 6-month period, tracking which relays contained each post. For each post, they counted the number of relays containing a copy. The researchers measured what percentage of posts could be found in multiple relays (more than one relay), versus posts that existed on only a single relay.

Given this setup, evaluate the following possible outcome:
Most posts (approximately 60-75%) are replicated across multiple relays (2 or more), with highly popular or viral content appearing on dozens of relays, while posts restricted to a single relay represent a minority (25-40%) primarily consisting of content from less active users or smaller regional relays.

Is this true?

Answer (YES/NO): NO